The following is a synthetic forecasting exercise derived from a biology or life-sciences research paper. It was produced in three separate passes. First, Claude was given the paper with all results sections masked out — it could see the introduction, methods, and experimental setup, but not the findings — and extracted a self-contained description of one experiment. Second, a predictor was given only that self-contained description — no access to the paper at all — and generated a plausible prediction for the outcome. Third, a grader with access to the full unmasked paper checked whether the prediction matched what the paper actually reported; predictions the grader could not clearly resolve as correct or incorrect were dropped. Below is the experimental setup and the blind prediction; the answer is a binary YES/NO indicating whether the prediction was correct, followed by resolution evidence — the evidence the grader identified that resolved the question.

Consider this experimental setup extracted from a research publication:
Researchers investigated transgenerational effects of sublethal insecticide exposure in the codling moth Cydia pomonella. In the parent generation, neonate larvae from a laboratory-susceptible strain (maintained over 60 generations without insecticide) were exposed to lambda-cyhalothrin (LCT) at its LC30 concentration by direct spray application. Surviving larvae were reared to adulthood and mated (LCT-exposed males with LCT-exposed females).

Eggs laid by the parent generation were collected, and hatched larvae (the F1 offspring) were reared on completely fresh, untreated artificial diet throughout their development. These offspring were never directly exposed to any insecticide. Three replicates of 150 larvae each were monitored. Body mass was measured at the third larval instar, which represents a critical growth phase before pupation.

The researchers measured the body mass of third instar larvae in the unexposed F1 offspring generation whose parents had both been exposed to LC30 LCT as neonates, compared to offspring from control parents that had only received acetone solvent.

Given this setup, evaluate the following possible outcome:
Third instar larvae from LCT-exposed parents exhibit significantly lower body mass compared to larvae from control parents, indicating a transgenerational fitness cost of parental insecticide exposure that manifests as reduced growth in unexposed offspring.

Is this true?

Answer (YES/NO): YES